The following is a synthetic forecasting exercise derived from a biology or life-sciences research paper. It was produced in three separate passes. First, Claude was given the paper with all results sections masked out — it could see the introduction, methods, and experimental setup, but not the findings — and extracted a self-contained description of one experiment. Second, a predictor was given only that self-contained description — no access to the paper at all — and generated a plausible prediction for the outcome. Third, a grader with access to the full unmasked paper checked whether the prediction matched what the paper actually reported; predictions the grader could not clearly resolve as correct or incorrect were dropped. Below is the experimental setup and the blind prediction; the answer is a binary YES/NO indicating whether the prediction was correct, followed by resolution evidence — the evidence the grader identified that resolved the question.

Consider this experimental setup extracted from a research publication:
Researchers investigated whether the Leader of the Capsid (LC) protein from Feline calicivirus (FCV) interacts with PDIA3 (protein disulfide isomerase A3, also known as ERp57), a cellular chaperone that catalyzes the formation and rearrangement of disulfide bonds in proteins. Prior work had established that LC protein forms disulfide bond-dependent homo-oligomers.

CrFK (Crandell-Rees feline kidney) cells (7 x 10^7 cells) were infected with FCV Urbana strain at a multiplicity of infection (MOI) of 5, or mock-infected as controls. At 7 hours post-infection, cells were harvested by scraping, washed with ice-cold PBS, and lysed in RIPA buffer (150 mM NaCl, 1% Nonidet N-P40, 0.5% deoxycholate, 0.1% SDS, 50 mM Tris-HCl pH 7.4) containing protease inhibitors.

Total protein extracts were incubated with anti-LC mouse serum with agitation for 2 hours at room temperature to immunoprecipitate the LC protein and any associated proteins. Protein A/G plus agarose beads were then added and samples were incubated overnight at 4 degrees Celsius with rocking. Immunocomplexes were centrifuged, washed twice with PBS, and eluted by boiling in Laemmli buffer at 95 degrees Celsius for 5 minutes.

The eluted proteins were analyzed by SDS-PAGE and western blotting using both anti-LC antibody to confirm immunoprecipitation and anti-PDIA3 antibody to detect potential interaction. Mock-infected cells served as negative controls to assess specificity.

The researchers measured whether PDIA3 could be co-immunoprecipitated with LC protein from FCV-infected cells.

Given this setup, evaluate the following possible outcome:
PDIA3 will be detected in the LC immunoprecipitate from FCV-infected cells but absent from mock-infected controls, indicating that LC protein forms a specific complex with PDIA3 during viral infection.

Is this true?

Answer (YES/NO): YES